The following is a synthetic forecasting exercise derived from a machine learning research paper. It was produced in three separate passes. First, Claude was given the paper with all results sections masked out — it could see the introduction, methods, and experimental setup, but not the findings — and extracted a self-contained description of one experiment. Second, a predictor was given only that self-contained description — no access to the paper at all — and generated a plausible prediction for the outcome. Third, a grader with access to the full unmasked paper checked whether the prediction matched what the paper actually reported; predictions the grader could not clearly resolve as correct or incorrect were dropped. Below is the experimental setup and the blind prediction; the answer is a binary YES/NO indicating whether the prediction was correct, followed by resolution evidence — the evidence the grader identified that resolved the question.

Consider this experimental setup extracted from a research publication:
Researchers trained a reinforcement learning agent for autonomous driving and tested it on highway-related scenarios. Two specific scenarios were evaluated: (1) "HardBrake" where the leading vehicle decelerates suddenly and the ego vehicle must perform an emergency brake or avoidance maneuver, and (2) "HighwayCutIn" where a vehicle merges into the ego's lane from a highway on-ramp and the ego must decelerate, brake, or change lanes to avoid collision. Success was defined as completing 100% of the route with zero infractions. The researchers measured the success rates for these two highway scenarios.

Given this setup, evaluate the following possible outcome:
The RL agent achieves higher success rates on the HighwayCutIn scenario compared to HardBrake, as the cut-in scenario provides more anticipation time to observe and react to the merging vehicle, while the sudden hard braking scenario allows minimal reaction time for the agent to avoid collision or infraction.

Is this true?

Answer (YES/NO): NO